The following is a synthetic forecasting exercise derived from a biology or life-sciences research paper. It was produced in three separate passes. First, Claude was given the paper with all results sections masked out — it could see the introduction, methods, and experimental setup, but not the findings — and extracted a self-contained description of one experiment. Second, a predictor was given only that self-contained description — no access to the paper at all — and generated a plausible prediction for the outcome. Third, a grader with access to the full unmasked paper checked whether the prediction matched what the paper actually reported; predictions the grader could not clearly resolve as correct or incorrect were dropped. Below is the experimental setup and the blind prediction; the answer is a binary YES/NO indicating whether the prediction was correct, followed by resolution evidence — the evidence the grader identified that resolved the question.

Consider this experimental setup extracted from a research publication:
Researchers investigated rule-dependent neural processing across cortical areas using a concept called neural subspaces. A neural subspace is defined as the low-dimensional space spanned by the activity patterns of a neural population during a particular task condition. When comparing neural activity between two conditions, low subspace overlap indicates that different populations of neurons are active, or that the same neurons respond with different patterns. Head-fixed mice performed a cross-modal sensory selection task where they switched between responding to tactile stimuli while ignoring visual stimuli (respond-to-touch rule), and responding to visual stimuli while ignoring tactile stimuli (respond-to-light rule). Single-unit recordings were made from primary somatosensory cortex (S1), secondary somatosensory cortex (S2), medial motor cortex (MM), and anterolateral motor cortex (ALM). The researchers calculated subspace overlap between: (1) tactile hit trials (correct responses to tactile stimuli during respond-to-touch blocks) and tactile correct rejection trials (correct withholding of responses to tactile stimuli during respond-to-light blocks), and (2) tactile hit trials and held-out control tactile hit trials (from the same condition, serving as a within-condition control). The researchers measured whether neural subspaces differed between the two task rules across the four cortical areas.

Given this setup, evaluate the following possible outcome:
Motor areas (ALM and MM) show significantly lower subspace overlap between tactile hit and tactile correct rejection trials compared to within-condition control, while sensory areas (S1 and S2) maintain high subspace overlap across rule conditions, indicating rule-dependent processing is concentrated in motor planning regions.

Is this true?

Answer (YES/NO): NO